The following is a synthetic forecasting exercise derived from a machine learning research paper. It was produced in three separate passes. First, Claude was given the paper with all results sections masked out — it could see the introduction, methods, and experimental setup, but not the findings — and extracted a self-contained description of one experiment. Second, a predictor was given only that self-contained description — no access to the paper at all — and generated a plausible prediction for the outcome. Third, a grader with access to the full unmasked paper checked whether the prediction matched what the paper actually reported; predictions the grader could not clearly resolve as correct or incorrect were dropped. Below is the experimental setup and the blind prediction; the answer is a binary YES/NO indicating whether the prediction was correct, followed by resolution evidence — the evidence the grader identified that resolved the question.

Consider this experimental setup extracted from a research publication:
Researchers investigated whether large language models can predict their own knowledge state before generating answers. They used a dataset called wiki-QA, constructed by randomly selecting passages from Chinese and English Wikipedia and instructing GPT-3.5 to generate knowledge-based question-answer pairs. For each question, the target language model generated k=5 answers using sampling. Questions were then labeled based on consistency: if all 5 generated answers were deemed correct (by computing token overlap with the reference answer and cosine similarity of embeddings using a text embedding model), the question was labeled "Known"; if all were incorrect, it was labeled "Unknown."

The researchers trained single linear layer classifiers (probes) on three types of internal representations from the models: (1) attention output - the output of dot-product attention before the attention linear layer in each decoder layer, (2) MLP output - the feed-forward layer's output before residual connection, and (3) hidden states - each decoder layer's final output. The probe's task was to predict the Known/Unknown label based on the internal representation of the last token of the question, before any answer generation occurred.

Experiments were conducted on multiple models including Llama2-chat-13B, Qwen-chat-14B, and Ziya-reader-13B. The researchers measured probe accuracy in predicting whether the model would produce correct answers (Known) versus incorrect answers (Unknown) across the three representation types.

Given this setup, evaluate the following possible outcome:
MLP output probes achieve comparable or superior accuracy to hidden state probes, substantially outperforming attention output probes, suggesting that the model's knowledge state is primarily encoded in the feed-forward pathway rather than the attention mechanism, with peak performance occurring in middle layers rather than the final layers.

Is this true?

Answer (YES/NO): NO